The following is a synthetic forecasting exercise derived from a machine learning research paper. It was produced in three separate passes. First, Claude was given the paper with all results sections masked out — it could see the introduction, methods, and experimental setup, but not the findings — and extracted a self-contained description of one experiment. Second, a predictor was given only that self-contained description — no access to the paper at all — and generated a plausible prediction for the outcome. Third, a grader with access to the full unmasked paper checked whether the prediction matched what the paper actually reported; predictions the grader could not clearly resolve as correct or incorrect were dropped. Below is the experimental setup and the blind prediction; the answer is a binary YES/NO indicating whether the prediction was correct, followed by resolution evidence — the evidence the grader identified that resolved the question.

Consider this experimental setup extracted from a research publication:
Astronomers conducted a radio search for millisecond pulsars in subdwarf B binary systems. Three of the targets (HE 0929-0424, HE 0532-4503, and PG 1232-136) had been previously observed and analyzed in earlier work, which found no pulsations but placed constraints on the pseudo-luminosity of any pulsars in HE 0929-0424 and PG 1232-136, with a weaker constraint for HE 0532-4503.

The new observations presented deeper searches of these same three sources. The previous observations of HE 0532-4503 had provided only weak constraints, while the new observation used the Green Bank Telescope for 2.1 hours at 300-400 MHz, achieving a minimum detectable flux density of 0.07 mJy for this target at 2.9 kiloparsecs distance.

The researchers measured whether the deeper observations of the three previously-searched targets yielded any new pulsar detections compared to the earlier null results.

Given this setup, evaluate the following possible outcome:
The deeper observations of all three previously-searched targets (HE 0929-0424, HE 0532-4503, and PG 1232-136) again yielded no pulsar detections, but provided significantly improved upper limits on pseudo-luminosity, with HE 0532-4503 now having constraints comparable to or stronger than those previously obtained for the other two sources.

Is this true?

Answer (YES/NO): NO